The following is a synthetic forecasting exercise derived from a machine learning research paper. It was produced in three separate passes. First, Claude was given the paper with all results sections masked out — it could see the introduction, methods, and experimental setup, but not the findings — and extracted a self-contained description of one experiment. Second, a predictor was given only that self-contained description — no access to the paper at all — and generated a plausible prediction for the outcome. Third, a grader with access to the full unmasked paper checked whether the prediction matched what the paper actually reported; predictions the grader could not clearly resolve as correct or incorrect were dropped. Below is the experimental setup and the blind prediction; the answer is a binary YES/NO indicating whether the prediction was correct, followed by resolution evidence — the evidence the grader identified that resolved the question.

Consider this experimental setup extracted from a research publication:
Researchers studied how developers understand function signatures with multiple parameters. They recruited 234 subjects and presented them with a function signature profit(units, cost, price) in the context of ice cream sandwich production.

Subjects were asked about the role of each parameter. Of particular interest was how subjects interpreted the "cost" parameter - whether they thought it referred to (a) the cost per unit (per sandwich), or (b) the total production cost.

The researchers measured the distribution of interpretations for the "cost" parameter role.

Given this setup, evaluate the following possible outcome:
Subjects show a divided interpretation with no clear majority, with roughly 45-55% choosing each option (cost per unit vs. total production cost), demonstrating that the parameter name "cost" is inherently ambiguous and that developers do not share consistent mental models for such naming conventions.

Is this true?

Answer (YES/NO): NO